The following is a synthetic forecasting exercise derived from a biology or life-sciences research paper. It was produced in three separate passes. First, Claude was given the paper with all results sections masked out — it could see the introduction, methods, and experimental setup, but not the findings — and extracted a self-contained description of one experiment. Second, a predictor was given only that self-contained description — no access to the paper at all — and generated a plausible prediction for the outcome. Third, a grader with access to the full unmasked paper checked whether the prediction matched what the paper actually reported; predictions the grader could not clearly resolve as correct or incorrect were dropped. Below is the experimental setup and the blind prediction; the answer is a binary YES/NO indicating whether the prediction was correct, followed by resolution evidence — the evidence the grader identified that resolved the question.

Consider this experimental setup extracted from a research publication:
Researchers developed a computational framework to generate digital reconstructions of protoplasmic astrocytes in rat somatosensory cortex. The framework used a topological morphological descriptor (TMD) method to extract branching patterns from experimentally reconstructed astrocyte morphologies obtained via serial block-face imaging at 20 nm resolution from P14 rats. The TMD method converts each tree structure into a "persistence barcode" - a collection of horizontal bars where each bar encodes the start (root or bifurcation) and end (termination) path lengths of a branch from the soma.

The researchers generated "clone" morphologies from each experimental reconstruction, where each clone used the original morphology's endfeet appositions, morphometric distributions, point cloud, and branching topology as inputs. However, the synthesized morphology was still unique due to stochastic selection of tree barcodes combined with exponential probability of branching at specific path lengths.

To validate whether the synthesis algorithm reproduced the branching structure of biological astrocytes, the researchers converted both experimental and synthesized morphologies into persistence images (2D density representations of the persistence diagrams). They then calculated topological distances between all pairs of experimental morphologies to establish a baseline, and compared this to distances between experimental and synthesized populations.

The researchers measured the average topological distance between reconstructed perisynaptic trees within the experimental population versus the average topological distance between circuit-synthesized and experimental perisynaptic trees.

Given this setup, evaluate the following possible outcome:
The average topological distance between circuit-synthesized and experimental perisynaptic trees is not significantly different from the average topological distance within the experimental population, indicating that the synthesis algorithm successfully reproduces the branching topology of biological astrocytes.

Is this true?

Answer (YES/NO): NO